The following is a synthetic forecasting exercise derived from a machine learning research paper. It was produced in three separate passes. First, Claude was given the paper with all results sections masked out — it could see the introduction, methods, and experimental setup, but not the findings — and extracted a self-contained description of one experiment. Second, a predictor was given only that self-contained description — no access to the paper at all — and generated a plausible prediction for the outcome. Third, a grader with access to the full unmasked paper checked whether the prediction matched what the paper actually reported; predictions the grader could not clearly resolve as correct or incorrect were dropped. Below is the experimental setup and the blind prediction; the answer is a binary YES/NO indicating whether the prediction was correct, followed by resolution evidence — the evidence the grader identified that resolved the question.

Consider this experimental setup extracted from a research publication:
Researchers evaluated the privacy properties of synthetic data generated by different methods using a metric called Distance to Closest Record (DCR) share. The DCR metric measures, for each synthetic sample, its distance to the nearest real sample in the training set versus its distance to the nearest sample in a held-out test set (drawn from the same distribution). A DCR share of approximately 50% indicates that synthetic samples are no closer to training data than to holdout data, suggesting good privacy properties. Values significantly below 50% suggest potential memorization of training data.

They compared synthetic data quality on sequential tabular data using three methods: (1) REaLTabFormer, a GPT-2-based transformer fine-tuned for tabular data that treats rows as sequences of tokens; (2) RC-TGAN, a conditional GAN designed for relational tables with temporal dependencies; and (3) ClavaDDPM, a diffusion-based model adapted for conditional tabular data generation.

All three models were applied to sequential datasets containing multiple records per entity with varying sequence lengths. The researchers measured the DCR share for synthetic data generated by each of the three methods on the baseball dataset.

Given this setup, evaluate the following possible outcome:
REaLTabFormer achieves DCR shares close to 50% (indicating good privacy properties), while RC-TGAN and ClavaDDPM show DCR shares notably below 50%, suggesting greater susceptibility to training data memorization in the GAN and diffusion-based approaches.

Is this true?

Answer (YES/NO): NO